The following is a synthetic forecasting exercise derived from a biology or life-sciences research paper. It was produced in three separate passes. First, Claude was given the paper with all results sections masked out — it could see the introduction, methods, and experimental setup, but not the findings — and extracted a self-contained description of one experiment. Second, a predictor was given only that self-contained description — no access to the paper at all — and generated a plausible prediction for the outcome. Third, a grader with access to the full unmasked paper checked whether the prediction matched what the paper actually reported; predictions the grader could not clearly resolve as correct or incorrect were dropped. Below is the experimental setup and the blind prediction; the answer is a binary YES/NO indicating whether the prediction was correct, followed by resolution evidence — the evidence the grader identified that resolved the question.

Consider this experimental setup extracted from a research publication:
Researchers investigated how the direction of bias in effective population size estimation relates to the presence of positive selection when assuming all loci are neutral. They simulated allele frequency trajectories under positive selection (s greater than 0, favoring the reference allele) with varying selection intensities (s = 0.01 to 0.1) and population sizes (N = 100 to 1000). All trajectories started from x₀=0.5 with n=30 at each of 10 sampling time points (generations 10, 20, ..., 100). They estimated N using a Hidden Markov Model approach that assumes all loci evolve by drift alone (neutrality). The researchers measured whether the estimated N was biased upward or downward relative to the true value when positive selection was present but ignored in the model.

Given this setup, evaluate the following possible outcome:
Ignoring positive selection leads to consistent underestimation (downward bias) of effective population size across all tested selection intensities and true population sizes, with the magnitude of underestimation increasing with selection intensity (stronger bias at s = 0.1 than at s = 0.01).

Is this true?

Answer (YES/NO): YES